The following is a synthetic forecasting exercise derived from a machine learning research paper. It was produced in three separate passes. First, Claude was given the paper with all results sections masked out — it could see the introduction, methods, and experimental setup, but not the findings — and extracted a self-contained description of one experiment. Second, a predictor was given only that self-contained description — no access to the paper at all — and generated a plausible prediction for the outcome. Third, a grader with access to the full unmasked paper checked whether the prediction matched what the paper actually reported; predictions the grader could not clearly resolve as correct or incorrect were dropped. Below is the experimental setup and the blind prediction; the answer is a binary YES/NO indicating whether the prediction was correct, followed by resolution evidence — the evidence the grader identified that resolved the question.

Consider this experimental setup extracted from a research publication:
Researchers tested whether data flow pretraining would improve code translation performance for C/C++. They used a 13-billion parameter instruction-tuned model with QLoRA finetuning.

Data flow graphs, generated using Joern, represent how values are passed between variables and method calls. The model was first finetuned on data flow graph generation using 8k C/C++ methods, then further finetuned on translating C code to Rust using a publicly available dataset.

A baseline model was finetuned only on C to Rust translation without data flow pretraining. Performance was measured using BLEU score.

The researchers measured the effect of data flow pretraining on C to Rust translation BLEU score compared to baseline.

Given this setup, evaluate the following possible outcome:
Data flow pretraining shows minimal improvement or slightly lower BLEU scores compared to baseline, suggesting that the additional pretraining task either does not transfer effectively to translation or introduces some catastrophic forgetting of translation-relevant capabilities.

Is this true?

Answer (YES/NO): NO